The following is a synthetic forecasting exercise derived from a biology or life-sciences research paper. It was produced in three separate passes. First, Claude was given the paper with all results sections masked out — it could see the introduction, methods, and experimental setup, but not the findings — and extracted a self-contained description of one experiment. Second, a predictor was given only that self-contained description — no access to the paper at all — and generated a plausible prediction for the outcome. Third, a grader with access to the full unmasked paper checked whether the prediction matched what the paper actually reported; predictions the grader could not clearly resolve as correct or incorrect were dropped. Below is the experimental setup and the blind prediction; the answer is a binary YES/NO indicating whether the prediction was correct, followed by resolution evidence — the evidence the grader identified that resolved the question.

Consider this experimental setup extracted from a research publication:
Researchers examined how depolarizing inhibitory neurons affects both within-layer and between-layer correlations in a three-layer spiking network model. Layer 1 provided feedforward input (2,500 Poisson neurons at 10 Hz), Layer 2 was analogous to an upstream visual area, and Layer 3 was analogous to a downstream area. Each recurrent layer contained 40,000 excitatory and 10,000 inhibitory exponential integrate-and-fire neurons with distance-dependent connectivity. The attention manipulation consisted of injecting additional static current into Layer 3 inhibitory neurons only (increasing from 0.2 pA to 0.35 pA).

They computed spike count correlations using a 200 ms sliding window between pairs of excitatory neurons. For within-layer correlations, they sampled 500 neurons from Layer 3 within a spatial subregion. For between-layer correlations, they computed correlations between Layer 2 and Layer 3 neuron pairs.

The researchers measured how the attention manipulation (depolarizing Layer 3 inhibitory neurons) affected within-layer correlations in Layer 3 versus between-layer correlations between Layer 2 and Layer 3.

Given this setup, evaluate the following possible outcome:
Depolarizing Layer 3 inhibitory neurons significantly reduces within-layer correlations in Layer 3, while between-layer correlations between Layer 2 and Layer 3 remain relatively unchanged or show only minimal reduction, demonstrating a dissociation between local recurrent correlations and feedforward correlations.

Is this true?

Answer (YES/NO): NO